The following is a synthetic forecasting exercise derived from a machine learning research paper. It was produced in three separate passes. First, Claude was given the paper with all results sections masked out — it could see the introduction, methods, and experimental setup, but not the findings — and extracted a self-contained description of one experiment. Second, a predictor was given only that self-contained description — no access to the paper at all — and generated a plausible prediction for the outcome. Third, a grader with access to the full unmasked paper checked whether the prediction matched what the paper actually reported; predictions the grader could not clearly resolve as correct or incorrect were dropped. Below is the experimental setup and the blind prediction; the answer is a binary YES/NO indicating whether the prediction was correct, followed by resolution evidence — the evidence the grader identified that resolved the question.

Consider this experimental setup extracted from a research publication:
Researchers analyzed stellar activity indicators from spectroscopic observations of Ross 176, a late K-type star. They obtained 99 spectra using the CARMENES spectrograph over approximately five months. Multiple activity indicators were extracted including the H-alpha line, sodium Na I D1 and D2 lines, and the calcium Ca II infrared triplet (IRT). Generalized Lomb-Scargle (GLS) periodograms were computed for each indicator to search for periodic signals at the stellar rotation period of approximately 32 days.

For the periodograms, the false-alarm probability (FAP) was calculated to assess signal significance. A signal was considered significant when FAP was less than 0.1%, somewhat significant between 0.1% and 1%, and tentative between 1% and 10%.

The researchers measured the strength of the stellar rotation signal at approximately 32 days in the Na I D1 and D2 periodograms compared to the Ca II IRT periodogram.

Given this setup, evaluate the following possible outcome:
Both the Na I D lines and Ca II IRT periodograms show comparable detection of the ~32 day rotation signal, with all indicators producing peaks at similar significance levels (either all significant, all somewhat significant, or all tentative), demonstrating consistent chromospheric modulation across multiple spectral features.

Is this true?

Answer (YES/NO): NO